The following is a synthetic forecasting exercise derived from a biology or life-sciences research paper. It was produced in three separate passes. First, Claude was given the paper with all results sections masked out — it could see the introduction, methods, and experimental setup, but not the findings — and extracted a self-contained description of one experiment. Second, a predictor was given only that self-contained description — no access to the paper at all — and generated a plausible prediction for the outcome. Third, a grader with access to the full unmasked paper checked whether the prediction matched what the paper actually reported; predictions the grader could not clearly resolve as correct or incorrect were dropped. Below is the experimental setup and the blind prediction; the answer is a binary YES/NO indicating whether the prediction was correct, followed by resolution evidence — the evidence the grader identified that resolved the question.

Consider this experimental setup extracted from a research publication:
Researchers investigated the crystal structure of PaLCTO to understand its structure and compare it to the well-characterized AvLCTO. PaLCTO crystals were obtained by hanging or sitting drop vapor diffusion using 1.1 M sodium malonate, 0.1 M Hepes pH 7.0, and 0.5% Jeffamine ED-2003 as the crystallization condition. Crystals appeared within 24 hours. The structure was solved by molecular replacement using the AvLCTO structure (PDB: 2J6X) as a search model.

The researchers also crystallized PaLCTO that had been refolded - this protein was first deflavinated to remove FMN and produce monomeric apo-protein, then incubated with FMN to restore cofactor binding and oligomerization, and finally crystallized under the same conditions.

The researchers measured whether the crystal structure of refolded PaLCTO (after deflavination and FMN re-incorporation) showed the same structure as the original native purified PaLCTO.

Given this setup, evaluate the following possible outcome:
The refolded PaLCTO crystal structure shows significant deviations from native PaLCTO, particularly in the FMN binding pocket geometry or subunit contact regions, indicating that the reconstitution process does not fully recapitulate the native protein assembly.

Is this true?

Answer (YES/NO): NO